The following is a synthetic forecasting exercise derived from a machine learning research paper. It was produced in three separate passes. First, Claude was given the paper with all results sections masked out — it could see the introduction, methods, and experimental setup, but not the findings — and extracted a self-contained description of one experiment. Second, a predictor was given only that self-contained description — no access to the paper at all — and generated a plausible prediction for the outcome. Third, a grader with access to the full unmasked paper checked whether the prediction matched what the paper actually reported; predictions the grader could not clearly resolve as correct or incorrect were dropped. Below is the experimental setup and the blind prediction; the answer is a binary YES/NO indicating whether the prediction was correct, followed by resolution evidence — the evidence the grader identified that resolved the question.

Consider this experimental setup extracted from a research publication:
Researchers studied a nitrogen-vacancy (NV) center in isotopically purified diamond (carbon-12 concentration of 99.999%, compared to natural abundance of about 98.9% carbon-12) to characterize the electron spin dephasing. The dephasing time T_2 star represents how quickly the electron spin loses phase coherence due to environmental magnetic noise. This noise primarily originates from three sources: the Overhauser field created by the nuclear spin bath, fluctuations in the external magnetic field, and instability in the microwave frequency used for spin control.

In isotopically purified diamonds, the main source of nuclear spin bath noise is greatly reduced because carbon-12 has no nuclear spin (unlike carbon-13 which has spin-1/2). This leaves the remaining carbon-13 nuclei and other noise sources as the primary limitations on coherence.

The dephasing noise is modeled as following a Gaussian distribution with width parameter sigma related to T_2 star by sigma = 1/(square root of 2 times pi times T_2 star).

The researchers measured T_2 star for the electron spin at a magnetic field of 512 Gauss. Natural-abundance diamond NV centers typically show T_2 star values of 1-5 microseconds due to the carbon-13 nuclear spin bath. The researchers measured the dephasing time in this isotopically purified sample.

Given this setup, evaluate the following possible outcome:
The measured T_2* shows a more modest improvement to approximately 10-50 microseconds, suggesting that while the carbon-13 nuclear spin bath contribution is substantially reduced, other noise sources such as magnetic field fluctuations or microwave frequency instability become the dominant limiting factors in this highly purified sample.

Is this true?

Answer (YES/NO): NO